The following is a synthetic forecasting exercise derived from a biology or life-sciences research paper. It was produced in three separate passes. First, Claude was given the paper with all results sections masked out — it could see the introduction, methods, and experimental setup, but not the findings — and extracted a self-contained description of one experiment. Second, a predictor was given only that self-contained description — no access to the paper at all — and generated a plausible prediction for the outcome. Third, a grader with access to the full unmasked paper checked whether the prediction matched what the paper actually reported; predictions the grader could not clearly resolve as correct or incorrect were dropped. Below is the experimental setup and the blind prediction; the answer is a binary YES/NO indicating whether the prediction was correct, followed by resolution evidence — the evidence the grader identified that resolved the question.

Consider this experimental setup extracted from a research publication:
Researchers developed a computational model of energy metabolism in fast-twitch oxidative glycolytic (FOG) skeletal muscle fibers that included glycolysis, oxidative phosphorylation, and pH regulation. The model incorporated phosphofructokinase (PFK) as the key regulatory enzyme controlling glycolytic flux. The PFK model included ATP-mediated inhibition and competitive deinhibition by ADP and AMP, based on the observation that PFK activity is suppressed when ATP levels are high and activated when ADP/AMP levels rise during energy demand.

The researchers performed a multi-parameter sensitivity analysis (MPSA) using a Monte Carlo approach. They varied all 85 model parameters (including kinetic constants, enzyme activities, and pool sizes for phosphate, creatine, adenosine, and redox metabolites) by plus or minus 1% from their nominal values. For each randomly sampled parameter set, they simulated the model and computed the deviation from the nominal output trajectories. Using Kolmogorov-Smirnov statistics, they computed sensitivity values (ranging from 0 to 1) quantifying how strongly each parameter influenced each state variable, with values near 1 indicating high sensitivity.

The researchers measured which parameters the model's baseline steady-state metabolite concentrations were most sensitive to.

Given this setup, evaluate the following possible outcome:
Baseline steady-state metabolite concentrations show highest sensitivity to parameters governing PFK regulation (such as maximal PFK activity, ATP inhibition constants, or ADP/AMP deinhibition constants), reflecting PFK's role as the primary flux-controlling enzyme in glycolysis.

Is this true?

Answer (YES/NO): NO